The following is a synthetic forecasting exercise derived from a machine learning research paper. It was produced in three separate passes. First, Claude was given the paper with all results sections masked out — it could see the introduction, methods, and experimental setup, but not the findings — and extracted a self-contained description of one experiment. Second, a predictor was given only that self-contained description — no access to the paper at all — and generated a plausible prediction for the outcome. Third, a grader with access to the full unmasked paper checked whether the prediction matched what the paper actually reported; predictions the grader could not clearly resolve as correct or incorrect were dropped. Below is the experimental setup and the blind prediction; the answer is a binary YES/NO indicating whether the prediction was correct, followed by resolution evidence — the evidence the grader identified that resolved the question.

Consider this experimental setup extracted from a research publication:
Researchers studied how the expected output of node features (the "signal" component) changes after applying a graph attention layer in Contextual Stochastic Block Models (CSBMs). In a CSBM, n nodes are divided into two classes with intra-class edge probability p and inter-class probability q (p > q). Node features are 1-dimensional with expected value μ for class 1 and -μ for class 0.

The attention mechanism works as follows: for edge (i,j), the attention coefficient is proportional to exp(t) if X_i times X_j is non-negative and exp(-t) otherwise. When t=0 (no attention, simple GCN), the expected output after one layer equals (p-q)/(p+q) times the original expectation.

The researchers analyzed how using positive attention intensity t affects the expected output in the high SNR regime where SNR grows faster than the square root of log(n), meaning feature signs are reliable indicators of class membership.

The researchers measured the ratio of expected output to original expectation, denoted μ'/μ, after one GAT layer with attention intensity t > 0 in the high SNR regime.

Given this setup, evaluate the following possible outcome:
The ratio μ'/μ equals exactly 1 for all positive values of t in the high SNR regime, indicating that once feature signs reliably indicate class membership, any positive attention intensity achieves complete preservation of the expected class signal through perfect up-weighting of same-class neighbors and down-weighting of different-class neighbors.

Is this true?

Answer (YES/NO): NO